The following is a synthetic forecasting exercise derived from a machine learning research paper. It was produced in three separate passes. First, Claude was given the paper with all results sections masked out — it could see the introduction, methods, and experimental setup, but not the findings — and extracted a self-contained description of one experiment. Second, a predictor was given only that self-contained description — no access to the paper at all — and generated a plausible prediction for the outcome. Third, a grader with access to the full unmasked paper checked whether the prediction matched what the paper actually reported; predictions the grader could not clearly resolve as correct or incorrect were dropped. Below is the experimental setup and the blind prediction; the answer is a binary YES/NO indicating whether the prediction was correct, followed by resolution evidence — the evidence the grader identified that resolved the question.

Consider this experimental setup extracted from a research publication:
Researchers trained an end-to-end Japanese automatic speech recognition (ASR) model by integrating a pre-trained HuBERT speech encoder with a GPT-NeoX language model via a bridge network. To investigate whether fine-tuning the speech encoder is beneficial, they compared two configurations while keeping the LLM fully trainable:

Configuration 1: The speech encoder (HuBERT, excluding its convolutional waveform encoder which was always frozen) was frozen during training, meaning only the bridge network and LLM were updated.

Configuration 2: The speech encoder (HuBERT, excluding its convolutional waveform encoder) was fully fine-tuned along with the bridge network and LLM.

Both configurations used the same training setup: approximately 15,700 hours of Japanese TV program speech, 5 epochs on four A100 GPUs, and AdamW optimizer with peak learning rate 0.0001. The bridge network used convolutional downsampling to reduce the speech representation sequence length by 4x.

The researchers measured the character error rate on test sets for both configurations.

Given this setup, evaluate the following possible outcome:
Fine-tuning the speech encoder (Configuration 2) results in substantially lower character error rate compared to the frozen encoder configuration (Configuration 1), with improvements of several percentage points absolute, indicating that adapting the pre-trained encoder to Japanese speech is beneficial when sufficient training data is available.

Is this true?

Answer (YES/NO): NO